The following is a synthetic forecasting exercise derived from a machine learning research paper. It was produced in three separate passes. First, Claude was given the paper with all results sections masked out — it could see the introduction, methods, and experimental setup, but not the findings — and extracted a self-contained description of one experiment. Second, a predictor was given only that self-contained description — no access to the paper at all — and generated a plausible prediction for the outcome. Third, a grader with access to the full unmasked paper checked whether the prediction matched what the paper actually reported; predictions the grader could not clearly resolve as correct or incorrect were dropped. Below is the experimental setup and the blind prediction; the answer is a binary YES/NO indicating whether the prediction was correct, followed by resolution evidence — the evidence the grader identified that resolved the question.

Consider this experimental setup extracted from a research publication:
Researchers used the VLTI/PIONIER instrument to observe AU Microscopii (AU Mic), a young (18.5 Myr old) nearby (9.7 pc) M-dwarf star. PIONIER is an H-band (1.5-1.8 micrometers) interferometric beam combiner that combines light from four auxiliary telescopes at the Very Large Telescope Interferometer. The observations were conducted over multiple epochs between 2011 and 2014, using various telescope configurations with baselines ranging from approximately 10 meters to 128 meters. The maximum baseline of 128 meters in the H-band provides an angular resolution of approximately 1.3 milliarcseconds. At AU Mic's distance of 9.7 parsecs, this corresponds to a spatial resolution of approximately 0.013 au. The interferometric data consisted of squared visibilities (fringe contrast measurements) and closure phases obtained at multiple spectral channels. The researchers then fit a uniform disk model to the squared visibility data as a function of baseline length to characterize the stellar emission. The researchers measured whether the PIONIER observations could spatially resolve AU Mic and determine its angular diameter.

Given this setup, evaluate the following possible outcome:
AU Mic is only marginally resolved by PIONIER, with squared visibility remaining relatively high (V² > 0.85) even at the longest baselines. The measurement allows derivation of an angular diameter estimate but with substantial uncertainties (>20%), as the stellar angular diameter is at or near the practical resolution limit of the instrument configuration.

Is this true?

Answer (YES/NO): NO